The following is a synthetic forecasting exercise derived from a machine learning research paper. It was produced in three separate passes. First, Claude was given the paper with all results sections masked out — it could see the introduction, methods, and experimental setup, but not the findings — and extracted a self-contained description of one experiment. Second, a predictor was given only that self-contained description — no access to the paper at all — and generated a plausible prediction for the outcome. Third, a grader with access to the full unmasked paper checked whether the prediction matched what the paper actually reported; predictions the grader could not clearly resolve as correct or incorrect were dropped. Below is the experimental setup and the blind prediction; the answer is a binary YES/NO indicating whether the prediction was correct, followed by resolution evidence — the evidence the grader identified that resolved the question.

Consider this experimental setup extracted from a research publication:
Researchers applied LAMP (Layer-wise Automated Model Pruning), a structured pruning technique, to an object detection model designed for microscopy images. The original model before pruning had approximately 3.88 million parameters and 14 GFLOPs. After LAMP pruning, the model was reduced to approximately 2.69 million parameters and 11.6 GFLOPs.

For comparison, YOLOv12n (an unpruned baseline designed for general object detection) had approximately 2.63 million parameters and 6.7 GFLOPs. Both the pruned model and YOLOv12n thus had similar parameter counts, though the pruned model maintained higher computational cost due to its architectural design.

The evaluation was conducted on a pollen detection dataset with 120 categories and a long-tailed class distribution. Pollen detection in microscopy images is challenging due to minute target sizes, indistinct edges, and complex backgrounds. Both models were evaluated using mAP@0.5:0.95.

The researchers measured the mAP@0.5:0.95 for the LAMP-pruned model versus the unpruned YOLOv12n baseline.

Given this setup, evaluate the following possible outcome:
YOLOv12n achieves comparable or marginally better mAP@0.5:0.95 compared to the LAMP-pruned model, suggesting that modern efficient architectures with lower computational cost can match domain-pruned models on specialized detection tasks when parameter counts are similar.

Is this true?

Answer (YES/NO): NO